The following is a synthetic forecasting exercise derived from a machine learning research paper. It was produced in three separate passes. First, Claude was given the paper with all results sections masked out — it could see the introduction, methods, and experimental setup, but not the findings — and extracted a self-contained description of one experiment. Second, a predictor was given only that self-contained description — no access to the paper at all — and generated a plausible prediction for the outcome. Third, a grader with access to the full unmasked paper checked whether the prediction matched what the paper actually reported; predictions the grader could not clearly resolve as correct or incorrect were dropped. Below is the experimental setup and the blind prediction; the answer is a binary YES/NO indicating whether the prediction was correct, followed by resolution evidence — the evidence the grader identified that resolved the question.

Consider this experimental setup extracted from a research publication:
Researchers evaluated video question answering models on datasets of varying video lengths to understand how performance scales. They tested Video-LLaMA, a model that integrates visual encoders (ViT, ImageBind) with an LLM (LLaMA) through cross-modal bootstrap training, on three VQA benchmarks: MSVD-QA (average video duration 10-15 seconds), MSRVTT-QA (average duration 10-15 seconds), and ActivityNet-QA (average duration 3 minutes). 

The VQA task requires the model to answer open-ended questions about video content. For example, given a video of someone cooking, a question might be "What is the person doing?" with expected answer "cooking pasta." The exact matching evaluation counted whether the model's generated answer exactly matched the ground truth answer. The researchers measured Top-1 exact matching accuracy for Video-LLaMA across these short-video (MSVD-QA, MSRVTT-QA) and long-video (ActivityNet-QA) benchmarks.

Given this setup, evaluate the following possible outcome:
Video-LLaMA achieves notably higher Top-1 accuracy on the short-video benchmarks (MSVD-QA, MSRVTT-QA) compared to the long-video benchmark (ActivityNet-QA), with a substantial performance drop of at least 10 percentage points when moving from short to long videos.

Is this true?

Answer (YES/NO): NO